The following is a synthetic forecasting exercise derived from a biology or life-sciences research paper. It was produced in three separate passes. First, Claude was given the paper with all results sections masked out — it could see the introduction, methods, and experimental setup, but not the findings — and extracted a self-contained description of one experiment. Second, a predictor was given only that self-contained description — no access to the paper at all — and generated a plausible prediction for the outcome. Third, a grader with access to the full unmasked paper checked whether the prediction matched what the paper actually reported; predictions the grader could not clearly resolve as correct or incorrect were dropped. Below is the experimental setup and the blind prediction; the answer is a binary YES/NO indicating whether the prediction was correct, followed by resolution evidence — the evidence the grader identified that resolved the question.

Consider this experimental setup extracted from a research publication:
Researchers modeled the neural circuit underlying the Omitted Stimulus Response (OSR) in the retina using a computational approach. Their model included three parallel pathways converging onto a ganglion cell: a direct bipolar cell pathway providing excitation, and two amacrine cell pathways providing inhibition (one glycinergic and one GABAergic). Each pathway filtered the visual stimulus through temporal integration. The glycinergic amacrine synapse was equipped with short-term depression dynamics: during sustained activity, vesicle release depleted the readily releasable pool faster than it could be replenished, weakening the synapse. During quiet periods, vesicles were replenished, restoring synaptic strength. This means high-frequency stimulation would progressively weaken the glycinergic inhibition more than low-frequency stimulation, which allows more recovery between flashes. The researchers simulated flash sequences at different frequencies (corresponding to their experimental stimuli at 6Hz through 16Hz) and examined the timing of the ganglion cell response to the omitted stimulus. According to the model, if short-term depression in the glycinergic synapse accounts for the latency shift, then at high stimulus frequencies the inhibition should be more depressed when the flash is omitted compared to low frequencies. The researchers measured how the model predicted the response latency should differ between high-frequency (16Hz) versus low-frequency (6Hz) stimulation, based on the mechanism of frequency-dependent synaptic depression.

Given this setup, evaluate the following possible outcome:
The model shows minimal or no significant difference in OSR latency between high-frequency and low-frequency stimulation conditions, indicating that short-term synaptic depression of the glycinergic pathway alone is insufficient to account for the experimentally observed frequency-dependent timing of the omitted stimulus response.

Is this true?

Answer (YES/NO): NO